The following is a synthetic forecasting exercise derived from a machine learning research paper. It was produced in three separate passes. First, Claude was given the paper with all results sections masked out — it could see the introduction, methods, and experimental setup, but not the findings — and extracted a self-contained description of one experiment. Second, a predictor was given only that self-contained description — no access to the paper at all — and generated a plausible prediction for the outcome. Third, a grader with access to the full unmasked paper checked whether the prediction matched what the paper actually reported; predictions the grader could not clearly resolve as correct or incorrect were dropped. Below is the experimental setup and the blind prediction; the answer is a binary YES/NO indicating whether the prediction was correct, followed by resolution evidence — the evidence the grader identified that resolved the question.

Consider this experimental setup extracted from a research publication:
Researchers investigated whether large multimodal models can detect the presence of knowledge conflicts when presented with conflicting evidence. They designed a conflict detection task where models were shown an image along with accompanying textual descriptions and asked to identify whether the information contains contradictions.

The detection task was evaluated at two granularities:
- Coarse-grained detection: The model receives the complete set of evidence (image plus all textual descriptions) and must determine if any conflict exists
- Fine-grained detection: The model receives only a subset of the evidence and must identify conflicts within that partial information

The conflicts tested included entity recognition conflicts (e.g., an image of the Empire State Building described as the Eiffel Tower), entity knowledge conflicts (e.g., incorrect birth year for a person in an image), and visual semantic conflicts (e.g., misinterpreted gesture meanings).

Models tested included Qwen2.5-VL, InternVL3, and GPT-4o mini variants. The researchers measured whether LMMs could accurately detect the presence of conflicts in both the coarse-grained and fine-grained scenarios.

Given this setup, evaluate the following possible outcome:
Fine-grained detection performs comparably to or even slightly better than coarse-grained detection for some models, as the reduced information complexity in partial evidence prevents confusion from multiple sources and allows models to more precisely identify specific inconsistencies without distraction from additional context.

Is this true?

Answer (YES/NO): YES